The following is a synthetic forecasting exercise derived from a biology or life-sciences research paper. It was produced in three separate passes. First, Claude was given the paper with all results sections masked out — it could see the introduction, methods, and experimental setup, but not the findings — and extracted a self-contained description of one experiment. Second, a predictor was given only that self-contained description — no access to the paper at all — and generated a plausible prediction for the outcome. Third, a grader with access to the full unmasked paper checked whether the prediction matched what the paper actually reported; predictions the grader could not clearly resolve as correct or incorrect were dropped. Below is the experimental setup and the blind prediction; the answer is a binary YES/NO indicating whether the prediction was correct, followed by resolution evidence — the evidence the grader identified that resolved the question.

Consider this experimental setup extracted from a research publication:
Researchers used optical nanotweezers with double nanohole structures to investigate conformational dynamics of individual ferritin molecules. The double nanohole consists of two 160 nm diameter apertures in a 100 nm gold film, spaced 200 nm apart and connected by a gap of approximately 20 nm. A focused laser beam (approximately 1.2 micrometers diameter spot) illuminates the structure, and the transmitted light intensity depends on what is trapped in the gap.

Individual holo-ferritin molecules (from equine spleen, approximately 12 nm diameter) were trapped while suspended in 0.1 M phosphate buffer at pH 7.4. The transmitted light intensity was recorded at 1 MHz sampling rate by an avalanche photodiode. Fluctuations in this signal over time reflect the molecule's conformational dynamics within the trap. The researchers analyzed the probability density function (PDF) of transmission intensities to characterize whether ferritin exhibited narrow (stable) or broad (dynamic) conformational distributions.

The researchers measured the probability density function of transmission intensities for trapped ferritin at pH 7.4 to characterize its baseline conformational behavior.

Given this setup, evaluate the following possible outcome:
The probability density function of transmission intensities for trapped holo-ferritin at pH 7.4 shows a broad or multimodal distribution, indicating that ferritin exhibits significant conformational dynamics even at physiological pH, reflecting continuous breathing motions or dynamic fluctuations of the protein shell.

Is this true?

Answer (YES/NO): NO